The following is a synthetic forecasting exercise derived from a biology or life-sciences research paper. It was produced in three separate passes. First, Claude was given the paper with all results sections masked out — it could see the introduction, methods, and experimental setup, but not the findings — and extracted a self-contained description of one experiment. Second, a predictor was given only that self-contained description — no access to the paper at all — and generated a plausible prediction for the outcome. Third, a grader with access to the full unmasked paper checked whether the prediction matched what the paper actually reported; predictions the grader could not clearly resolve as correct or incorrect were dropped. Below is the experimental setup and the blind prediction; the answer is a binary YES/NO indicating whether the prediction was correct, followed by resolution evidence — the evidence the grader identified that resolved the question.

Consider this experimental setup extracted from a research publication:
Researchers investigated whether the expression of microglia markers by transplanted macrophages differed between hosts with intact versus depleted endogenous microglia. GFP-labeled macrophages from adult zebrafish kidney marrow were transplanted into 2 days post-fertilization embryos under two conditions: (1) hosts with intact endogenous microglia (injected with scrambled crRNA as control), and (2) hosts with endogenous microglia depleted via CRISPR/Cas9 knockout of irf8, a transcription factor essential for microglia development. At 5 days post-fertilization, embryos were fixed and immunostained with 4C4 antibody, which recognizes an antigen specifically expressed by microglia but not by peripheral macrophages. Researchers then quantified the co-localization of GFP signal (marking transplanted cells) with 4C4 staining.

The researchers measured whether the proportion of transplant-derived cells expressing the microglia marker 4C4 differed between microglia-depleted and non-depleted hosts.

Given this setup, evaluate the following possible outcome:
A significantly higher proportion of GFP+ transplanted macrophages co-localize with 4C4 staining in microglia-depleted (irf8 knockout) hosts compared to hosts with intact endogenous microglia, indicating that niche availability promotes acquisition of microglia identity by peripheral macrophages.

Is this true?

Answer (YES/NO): YES